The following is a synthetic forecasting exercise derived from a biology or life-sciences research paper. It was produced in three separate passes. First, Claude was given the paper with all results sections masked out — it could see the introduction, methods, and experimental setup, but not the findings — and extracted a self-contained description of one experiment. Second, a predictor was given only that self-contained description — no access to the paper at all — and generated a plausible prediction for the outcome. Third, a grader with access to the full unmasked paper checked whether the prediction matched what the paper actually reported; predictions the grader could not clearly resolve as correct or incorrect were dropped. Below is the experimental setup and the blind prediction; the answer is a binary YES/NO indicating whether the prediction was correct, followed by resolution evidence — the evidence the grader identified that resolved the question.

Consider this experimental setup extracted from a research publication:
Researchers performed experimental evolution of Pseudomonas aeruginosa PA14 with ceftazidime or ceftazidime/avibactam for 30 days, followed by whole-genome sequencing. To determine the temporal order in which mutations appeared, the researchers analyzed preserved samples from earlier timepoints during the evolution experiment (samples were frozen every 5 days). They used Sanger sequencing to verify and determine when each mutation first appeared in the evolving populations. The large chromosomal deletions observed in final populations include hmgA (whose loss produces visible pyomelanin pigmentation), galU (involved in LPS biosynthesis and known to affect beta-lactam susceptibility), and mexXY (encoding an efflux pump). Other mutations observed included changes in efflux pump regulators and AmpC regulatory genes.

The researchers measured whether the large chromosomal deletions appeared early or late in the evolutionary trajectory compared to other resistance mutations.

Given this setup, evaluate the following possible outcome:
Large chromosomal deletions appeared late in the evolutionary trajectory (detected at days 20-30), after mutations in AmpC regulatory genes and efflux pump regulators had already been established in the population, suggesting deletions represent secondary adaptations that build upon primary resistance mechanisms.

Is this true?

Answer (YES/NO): NO